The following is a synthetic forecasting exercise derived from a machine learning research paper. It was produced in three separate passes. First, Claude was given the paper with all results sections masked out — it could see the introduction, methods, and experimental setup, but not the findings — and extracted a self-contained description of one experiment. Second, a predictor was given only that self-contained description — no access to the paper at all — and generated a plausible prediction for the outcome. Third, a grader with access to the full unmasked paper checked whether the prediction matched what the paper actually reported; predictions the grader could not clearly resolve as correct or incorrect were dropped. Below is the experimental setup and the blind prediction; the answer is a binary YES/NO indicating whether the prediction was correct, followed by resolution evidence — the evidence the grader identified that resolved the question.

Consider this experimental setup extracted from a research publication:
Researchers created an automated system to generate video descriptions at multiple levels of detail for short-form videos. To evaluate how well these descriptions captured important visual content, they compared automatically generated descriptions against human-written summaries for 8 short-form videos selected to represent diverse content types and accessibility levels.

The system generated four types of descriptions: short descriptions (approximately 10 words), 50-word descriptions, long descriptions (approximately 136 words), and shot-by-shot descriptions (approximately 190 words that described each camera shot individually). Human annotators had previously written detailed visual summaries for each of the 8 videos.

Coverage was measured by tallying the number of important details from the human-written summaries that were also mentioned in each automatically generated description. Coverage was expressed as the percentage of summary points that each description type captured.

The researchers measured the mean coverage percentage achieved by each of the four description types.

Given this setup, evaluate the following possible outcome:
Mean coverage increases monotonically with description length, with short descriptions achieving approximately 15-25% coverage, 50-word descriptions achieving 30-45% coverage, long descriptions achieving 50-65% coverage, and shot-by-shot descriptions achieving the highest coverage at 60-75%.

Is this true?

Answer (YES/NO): NO